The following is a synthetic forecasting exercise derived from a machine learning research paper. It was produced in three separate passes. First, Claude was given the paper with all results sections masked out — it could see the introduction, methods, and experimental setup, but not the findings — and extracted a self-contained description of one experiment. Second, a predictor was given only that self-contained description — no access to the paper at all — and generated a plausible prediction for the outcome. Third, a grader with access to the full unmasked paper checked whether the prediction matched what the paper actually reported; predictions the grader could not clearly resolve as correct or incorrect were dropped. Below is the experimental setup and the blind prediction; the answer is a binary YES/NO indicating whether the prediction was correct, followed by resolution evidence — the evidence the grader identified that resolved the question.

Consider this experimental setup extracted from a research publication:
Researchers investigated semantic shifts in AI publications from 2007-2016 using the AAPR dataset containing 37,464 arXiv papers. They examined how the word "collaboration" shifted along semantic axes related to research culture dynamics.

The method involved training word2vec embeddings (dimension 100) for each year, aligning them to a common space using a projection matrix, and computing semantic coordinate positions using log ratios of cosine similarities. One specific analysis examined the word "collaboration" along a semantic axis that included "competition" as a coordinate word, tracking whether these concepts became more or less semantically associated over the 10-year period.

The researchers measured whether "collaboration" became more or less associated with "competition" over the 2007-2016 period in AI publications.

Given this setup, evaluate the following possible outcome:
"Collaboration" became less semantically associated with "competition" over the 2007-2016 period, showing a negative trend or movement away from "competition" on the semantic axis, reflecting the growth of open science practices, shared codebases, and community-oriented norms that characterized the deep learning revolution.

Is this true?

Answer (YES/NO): YES